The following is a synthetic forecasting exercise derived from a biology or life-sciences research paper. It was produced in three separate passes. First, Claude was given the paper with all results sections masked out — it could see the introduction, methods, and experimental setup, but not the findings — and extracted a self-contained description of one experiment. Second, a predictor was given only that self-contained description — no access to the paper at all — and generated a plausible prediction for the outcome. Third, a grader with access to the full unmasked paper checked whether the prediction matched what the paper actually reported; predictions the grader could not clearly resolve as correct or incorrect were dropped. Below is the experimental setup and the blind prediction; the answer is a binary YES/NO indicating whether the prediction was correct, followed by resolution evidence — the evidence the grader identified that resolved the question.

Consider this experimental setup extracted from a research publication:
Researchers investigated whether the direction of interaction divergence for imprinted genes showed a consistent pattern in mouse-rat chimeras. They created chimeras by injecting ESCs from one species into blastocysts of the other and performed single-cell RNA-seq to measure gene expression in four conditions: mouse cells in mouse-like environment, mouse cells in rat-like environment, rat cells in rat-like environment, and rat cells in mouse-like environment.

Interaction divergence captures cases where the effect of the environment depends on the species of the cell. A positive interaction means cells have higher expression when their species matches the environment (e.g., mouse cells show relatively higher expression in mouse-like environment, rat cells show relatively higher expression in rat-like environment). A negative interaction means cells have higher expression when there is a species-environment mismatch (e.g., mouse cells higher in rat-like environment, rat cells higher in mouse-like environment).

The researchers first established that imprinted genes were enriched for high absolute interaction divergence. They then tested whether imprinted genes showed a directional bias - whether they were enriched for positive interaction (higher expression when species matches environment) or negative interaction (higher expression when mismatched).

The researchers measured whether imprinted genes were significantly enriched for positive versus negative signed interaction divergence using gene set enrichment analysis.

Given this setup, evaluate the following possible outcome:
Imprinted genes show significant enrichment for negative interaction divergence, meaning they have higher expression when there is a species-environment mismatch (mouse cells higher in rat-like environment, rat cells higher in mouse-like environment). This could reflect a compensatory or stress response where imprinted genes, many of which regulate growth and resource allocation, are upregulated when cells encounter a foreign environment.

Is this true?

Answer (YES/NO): NO